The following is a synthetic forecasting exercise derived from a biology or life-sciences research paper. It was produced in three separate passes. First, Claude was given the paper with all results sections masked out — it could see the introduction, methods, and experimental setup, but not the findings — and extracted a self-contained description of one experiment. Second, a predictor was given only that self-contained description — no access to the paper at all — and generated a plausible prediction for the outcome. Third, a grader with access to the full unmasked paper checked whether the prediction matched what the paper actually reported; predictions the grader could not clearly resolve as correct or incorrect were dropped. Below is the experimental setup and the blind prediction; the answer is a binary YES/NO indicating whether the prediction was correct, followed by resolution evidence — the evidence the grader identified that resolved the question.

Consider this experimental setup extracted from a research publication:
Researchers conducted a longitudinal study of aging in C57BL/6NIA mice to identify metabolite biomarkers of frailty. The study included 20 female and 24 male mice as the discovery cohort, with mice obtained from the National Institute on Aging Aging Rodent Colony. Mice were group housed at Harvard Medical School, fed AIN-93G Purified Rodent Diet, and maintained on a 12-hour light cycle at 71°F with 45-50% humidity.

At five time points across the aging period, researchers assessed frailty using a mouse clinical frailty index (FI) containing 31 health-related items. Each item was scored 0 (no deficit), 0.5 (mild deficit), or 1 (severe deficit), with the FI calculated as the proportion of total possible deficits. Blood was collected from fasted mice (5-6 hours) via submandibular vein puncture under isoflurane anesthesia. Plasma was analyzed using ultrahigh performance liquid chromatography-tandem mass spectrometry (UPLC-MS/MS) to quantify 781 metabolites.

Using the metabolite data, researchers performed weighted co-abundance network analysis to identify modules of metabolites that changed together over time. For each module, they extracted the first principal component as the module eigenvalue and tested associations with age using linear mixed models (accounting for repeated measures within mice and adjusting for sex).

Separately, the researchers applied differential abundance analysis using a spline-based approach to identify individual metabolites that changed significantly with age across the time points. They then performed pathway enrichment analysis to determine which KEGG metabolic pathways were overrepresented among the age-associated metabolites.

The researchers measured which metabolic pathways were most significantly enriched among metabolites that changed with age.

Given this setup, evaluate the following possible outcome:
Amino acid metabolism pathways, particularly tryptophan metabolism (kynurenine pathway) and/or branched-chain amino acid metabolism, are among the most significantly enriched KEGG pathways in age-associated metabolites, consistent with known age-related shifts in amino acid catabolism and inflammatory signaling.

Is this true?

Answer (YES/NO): NO